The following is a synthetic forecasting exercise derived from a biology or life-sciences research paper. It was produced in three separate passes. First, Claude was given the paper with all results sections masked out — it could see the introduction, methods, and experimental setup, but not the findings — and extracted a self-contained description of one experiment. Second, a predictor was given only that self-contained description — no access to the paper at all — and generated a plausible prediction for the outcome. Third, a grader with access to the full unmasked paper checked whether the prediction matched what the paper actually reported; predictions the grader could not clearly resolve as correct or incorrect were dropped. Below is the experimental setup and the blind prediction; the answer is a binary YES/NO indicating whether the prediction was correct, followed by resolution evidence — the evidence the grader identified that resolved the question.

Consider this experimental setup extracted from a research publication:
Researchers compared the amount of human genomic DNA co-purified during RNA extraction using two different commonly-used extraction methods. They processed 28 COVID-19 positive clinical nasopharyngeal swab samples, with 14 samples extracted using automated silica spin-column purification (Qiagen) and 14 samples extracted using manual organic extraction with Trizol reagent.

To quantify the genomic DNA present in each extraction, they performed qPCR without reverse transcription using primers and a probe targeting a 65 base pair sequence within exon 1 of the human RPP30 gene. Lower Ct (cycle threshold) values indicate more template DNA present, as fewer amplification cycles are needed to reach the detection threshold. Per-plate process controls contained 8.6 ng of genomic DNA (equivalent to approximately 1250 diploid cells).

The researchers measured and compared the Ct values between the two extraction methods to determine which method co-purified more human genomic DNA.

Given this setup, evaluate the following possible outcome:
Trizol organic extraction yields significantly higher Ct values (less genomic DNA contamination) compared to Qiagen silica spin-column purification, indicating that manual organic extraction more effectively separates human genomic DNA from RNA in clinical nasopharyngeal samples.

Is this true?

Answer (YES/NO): YES